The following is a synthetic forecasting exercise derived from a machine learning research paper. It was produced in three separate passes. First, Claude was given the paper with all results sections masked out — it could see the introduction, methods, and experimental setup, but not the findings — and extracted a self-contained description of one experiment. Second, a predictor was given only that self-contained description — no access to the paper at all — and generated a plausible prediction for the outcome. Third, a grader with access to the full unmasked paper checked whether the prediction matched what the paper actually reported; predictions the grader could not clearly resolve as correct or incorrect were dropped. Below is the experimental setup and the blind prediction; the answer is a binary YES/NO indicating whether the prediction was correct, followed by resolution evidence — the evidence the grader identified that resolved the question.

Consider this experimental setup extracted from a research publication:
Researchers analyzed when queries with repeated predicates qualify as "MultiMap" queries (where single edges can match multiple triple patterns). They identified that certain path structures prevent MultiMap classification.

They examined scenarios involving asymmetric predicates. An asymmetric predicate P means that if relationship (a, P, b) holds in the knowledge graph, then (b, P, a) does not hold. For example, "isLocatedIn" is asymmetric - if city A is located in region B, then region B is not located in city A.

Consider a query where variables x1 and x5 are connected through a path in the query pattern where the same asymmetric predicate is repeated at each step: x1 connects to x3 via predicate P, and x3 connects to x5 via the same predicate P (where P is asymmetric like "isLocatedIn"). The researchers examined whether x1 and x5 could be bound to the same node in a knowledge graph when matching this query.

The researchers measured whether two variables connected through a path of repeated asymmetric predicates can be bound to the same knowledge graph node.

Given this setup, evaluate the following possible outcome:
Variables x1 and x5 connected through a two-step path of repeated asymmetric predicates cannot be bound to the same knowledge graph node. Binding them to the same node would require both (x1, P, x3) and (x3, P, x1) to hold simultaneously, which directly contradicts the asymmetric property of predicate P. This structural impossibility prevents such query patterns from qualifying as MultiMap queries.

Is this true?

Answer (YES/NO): YES